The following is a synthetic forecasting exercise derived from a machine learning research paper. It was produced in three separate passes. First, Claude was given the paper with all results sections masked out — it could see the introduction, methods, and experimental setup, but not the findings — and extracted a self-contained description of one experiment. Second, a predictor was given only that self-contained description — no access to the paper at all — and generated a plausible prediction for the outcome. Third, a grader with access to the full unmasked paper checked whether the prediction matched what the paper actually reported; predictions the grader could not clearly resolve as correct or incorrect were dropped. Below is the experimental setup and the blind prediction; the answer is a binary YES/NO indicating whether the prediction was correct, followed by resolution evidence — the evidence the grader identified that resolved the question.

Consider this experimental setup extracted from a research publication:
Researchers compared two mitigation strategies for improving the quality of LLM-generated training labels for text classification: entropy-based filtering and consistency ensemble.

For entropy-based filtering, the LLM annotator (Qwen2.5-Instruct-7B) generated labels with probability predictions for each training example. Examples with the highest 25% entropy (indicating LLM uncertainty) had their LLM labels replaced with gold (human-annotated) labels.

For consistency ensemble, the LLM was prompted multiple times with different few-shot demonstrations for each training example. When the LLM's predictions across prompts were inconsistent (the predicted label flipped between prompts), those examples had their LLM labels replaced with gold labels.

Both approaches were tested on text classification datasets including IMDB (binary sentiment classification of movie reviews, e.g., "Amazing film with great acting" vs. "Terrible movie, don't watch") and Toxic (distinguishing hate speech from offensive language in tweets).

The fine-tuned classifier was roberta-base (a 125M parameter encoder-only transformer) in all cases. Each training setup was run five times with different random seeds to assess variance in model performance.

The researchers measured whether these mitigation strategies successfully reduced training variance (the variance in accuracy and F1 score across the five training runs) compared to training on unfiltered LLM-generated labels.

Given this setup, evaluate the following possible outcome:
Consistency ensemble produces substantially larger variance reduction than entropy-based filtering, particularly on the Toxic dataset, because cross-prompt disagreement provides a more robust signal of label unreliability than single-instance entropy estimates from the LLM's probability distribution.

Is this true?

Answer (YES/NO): NO